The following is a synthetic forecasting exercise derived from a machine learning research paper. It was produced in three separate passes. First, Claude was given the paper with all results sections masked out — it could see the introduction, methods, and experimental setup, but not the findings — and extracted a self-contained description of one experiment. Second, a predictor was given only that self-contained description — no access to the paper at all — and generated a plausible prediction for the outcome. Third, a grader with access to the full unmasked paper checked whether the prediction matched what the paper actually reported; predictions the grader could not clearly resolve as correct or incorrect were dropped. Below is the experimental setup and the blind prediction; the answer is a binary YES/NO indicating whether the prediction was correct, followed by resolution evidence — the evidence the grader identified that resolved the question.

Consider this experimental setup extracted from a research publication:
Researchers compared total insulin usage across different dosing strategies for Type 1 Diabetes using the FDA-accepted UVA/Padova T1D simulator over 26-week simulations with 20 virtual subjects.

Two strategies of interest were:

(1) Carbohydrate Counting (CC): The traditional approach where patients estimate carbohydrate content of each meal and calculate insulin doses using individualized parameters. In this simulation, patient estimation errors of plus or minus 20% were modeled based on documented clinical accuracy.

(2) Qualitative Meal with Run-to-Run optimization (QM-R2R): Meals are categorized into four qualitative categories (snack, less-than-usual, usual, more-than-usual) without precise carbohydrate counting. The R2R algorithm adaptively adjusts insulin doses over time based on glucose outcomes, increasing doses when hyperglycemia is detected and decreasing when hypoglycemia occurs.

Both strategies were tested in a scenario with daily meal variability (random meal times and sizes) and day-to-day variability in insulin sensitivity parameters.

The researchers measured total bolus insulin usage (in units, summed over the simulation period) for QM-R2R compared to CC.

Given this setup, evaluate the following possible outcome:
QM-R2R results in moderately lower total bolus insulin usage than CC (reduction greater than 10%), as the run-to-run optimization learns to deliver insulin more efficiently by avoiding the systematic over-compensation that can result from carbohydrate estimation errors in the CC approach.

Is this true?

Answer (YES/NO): NO